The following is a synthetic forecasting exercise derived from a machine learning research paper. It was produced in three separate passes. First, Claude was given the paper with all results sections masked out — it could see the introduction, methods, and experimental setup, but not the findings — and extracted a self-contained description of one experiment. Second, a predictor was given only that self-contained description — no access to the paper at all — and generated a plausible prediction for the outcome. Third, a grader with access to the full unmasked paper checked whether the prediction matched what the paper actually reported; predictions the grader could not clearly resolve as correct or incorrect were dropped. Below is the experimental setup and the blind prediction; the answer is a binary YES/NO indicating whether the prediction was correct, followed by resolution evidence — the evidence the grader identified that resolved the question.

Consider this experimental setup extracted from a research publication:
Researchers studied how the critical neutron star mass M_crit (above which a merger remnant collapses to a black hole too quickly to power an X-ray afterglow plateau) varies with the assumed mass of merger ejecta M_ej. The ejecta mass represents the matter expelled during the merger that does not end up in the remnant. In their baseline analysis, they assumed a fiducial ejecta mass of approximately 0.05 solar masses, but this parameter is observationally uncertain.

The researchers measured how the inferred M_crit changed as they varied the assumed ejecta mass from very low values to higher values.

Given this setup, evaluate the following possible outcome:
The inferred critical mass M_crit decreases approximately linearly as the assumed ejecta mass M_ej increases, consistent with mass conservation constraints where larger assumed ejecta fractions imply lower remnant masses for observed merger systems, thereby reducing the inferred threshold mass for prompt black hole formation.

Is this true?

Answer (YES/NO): YES